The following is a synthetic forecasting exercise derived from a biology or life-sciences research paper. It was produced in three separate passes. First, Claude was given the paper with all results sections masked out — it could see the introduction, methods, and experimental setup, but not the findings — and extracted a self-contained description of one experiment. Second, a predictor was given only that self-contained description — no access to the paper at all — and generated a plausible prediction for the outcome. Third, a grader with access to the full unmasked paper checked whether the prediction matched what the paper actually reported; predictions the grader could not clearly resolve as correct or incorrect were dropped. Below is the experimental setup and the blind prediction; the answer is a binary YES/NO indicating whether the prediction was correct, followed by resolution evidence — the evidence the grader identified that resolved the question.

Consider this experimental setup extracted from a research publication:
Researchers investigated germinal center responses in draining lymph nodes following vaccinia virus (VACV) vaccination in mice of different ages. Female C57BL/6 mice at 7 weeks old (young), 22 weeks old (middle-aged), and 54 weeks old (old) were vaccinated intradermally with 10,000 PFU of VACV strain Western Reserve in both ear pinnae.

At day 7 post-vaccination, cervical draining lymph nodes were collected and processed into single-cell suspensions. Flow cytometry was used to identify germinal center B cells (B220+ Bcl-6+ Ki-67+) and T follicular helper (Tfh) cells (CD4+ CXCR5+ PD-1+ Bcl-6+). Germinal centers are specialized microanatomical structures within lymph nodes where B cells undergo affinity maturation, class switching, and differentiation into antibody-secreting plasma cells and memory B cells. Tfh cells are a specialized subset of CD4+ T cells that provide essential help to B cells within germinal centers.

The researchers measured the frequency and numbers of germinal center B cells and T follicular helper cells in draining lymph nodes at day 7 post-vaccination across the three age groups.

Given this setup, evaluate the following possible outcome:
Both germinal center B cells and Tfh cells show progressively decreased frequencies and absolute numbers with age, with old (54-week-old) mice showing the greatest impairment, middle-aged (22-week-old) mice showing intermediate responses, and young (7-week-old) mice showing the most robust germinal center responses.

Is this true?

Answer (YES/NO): NO